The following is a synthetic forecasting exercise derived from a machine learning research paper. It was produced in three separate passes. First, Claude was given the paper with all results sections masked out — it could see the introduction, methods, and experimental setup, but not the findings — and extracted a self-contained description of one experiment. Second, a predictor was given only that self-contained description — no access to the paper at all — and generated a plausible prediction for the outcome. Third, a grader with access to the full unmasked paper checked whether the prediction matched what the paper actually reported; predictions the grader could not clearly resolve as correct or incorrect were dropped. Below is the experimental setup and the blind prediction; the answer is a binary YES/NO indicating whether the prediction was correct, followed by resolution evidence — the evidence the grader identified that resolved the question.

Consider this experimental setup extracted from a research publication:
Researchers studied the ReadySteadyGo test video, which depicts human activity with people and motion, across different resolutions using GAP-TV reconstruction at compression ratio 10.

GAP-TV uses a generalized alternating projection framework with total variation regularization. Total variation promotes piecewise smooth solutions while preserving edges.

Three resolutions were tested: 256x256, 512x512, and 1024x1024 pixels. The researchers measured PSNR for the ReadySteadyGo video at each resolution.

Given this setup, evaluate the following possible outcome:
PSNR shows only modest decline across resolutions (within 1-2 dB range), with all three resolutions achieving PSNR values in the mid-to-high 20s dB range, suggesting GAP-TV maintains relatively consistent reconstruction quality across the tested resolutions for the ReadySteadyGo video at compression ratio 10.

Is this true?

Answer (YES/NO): NO